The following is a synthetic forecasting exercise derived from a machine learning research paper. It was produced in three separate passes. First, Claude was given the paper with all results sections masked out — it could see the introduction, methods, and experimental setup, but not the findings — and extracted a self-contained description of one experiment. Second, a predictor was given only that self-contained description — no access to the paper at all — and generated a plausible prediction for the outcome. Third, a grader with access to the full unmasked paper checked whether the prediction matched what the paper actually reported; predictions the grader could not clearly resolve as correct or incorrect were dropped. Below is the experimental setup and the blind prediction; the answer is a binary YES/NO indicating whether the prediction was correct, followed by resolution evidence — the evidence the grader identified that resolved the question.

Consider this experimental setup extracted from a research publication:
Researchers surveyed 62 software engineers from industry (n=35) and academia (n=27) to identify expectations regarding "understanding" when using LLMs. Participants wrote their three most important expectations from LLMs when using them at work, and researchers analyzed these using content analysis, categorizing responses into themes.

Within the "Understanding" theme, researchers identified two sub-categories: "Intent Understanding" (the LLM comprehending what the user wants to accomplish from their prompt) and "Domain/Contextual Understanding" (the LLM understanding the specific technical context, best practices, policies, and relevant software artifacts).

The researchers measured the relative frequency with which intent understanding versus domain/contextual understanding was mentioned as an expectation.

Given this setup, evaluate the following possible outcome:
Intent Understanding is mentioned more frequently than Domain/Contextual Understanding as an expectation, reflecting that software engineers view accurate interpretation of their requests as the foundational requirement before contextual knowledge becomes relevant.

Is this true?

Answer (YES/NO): YES